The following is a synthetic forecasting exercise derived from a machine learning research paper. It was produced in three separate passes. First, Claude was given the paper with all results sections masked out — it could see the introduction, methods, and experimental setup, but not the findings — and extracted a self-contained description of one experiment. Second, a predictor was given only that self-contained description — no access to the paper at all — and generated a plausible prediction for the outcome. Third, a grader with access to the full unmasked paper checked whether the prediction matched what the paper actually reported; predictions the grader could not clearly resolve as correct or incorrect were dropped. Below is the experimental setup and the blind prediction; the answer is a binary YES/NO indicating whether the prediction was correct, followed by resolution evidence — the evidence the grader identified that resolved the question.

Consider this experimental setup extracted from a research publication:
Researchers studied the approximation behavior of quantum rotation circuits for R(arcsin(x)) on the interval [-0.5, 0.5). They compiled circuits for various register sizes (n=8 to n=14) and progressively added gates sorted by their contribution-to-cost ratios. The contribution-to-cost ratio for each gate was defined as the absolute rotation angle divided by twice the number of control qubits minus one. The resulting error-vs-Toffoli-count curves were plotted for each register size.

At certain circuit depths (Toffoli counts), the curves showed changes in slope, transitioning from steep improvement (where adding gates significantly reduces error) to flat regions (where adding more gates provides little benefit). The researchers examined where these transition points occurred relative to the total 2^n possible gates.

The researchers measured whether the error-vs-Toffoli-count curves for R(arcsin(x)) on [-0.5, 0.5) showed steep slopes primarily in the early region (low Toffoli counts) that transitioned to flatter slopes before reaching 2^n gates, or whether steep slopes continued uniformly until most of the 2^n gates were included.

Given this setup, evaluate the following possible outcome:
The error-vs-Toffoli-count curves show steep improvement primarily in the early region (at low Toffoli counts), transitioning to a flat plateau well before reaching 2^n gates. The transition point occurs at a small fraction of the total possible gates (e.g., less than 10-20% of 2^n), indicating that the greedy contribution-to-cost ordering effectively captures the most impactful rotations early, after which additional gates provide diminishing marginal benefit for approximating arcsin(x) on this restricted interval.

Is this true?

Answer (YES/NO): NO